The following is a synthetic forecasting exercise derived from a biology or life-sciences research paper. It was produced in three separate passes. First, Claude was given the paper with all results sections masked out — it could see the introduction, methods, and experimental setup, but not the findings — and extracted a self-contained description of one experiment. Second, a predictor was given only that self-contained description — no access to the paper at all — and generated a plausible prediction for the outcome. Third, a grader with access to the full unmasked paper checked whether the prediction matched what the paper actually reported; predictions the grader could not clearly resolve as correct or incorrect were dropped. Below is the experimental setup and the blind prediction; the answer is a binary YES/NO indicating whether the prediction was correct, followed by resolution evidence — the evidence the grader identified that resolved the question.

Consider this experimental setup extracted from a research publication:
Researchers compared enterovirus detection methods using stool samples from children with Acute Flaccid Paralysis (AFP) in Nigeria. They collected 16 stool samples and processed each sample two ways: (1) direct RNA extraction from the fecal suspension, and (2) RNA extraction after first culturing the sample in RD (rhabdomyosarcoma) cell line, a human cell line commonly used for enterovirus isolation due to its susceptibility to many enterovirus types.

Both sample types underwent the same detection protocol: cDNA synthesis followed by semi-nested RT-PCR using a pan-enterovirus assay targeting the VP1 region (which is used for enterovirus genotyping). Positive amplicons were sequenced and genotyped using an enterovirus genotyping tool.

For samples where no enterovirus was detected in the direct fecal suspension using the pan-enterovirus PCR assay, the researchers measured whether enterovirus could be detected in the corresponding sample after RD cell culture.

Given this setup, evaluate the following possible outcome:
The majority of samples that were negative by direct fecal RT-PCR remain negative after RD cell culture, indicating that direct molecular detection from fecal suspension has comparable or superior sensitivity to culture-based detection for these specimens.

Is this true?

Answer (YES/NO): NO